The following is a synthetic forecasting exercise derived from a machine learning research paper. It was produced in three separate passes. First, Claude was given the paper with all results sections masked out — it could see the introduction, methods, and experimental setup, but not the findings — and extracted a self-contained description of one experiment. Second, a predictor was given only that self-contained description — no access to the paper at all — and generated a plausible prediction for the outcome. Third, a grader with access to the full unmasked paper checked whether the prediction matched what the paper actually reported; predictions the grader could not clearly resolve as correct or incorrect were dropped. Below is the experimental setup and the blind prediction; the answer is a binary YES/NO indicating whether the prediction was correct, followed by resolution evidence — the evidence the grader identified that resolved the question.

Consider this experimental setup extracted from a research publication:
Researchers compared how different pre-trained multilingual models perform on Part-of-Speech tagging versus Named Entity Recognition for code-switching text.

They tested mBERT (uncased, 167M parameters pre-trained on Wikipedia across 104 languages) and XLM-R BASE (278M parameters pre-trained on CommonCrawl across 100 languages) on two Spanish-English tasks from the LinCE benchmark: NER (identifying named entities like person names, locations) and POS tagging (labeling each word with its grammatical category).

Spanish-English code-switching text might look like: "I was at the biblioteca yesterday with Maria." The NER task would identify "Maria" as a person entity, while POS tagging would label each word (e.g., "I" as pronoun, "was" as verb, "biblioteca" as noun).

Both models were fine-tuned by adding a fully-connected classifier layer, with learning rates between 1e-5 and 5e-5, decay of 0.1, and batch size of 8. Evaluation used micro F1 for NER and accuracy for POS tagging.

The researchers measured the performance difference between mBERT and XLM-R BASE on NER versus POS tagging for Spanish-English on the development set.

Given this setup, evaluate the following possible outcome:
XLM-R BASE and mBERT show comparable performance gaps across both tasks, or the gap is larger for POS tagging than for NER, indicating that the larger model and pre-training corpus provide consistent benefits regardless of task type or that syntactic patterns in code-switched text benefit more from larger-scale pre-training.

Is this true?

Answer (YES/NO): NO